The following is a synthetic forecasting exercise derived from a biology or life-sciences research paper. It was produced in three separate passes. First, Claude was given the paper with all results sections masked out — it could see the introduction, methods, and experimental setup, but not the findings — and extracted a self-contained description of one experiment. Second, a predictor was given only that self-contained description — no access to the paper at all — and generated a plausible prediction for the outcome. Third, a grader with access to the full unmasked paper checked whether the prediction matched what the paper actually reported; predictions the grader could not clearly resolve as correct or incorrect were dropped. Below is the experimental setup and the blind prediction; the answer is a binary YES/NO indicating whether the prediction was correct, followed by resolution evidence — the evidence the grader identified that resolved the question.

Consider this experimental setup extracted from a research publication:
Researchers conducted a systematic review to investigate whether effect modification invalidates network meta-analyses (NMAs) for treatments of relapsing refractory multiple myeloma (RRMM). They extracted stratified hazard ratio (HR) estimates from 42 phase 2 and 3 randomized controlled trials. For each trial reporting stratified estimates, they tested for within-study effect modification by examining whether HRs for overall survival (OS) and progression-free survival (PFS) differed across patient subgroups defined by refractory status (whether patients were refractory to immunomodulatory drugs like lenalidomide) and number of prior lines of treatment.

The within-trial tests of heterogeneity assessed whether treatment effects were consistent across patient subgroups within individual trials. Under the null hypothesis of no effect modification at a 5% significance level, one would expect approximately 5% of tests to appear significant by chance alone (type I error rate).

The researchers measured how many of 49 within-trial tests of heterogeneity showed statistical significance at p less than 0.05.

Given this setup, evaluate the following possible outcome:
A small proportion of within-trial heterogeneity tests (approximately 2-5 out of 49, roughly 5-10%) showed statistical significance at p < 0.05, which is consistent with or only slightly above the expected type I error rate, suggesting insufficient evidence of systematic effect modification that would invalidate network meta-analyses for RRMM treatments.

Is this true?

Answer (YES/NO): YES